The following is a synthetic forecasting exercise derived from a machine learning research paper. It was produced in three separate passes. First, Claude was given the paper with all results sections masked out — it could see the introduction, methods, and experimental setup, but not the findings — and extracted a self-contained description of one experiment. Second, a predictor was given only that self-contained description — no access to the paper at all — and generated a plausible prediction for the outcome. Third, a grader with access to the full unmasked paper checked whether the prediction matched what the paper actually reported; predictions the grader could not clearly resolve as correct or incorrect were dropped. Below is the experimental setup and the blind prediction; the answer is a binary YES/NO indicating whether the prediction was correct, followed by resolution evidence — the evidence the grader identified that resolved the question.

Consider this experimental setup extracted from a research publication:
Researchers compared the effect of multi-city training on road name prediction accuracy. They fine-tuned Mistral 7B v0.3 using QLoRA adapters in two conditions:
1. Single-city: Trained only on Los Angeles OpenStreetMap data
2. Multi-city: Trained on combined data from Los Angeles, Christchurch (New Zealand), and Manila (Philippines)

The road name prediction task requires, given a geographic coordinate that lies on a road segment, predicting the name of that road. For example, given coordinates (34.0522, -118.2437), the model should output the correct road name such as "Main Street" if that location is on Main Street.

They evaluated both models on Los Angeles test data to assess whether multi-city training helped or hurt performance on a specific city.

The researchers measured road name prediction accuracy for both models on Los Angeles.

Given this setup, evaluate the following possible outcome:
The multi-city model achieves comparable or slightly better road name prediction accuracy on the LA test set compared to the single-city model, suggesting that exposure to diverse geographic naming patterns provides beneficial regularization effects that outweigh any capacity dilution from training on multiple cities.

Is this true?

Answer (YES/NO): YES